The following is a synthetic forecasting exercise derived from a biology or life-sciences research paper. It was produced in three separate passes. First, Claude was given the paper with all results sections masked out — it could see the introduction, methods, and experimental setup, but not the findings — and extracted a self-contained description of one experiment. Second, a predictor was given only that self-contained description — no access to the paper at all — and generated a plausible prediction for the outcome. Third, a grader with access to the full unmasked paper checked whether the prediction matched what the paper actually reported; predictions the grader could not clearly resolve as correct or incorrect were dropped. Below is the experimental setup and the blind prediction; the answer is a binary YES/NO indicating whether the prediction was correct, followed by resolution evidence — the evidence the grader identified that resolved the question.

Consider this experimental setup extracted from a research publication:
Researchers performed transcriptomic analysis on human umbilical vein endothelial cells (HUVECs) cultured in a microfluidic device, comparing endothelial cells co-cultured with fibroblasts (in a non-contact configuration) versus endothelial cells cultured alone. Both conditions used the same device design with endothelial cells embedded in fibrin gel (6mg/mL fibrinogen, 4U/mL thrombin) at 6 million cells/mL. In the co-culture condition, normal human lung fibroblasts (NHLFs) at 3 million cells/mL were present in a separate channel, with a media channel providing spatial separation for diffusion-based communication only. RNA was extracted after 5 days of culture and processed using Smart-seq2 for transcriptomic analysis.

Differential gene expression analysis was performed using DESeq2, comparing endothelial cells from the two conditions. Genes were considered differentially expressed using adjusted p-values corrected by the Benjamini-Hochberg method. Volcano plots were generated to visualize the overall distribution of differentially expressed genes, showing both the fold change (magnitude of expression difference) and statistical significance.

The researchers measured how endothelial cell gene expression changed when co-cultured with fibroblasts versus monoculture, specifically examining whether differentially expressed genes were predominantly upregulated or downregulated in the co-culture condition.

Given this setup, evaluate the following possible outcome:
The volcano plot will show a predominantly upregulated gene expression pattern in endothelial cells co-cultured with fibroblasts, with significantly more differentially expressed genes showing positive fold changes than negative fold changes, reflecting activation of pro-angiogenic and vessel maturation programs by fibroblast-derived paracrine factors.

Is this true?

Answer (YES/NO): YES